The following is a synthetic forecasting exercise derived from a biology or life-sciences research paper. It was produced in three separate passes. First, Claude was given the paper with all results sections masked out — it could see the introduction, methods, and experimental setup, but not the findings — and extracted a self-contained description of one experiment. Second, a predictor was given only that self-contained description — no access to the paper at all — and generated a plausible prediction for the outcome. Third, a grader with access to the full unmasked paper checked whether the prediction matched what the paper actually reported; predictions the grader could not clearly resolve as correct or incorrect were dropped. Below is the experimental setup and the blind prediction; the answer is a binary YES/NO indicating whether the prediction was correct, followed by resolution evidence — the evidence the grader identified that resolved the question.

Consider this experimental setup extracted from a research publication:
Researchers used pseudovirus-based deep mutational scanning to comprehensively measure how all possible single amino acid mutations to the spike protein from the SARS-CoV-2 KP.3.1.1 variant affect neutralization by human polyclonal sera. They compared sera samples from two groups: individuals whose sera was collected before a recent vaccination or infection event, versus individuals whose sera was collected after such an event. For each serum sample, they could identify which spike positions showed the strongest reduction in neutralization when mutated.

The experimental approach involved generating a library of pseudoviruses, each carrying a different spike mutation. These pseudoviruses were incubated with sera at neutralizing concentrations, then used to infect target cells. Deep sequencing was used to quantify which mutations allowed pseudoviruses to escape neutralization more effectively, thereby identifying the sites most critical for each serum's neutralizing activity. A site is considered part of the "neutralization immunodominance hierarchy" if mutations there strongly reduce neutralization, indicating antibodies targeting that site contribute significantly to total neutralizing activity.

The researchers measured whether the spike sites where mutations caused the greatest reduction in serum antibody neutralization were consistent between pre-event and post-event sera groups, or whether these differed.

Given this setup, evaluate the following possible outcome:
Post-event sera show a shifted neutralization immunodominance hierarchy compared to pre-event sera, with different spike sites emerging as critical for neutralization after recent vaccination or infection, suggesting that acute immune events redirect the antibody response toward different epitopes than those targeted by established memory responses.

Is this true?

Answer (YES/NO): NO